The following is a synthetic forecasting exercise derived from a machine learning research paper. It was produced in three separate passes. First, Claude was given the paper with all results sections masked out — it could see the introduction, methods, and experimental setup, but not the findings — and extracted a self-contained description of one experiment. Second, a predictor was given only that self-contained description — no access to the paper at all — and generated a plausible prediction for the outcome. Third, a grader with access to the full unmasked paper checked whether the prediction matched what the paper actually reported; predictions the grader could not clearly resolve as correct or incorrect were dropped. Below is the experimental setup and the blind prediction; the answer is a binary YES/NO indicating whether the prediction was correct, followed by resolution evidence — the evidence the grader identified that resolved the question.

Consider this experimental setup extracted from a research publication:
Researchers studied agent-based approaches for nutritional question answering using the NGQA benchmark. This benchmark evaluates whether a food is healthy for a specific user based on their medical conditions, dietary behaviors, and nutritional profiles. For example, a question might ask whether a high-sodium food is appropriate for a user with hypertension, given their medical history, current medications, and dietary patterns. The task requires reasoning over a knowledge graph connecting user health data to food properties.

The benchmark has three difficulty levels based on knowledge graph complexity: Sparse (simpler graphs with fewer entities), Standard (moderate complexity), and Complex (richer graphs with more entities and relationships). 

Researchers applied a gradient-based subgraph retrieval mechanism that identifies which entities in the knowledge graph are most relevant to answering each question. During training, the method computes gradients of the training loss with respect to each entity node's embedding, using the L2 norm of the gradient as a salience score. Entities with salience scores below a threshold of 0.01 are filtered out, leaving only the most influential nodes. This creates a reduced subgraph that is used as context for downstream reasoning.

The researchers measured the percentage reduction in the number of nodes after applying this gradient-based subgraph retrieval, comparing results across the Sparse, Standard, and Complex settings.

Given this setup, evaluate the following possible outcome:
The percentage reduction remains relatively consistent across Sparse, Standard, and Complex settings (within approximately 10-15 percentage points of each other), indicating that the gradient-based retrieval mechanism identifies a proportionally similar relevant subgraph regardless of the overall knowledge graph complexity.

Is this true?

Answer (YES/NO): NO